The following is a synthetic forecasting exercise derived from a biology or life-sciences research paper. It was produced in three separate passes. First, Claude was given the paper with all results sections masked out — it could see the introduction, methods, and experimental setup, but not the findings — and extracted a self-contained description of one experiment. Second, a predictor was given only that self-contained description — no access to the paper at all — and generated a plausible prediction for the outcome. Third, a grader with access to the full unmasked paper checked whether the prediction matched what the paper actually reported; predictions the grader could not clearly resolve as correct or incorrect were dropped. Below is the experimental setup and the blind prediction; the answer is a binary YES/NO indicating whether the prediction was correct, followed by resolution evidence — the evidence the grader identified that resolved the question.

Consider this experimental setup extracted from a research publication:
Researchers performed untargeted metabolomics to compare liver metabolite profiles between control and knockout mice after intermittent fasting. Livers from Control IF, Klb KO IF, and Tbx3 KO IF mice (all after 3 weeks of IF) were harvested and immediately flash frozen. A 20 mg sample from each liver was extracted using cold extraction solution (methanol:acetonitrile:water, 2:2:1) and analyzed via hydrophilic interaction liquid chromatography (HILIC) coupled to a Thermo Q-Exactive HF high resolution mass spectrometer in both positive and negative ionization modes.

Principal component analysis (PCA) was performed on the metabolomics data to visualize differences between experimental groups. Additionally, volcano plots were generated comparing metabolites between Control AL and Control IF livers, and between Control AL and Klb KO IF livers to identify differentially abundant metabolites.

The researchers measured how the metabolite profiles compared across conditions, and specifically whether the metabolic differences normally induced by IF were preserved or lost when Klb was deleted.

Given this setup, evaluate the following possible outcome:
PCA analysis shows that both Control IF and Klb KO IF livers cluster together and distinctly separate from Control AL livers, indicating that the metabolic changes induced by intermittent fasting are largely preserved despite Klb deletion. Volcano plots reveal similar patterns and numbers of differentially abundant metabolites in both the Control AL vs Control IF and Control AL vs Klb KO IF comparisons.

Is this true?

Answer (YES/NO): NO